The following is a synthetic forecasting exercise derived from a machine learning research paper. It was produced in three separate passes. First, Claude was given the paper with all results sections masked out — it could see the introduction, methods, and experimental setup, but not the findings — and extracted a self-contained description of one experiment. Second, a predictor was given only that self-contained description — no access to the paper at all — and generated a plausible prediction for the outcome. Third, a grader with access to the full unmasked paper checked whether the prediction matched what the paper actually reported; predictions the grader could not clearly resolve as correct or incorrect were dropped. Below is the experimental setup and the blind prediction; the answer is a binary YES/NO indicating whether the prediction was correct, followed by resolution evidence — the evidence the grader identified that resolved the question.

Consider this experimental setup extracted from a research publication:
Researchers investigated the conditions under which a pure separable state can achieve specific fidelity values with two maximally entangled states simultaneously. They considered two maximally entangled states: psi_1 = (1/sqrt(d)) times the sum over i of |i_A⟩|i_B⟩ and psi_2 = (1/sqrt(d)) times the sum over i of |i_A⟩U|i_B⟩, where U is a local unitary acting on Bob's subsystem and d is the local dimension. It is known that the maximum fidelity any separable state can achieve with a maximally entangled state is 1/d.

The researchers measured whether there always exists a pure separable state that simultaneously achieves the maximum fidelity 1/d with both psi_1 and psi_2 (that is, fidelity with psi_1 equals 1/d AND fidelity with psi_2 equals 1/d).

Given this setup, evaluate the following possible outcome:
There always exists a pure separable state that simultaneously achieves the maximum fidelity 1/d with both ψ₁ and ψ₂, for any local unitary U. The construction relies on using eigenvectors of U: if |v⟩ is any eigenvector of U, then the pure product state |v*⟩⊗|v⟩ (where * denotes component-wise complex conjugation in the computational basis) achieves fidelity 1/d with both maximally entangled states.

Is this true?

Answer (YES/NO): YES